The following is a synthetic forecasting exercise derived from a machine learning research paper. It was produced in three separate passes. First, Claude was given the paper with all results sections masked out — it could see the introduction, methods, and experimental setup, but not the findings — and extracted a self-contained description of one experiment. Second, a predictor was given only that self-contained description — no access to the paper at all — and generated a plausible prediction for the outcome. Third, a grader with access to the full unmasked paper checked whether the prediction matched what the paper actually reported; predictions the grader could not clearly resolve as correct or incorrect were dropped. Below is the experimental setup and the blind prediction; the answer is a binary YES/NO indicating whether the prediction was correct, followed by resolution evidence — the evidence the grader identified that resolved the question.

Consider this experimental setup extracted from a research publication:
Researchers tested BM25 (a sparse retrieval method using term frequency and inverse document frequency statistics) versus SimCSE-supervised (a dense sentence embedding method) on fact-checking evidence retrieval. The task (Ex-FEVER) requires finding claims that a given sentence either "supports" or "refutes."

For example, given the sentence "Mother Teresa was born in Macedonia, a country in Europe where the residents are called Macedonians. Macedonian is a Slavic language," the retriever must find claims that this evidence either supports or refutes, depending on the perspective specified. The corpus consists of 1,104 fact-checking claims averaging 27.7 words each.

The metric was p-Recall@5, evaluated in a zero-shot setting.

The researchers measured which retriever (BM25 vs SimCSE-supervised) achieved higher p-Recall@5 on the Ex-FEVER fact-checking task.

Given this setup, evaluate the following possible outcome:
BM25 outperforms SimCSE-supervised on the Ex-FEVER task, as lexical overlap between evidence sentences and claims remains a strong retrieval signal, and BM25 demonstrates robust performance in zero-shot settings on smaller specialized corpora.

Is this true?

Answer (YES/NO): YES